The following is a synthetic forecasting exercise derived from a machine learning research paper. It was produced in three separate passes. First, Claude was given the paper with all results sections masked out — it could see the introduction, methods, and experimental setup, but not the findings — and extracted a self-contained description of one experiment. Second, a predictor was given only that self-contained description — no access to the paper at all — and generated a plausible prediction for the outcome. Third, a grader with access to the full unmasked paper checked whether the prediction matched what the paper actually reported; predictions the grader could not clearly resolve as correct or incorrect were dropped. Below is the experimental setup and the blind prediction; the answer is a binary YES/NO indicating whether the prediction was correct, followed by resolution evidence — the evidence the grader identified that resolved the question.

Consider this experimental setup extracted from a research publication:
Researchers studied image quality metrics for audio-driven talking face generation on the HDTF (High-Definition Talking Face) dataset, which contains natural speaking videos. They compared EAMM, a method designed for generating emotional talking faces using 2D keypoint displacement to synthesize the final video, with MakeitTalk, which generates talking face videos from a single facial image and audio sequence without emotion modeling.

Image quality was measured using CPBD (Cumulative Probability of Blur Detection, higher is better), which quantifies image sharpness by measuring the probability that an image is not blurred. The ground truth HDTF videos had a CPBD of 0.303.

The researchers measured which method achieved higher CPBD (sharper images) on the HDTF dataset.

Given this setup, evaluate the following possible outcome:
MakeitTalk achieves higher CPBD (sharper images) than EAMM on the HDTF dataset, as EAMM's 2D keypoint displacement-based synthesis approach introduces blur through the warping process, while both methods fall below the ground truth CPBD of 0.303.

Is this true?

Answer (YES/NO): YES